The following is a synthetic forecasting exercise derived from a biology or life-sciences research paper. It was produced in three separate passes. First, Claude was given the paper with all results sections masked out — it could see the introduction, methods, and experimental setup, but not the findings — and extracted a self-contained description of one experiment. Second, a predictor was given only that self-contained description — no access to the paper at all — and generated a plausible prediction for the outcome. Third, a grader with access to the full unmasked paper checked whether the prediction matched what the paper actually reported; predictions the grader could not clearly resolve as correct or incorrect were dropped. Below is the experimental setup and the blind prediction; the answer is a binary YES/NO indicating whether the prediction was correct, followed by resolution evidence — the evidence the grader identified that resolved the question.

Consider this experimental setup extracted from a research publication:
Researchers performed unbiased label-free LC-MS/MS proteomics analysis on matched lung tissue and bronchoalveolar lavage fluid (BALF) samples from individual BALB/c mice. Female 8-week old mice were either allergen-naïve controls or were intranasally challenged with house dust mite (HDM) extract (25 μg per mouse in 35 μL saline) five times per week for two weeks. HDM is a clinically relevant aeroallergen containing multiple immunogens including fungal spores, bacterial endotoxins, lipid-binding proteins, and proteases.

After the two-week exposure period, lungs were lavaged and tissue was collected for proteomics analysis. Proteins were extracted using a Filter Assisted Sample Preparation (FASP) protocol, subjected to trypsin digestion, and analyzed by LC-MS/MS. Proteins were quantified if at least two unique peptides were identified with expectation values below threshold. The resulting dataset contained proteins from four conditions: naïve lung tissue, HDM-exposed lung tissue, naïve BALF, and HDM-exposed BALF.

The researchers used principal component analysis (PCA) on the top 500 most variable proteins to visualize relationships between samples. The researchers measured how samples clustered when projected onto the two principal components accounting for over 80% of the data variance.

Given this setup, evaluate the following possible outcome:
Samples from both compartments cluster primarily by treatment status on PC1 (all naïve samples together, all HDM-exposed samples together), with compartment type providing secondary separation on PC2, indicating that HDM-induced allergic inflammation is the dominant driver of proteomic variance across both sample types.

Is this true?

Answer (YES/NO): NO